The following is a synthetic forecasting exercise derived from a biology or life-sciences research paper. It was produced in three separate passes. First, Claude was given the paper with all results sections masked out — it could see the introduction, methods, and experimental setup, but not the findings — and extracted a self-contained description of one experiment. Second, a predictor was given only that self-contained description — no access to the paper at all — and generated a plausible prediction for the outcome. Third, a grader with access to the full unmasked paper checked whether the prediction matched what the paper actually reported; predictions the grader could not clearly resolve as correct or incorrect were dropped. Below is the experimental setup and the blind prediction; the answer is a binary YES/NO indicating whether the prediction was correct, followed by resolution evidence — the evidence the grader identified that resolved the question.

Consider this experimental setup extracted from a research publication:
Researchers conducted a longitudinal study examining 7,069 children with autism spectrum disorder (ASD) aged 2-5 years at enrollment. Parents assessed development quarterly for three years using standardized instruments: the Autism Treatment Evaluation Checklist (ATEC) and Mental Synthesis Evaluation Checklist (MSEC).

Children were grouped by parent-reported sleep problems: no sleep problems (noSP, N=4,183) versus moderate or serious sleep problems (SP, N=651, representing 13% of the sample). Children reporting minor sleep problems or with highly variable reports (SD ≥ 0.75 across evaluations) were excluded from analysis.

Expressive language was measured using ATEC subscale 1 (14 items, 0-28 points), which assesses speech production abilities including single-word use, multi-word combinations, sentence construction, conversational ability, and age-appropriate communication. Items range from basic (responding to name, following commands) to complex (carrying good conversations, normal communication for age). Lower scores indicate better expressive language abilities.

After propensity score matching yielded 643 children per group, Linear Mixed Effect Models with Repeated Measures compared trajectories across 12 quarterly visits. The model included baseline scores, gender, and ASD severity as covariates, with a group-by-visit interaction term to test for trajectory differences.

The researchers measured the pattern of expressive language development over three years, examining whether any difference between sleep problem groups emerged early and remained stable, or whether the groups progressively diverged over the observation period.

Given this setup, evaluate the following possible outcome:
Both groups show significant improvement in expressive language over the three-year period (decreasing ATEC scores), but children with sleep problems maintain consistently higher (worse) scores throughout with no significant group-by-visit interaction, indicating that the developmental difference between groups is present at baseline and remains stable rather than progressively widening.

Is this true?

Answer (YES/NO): NO